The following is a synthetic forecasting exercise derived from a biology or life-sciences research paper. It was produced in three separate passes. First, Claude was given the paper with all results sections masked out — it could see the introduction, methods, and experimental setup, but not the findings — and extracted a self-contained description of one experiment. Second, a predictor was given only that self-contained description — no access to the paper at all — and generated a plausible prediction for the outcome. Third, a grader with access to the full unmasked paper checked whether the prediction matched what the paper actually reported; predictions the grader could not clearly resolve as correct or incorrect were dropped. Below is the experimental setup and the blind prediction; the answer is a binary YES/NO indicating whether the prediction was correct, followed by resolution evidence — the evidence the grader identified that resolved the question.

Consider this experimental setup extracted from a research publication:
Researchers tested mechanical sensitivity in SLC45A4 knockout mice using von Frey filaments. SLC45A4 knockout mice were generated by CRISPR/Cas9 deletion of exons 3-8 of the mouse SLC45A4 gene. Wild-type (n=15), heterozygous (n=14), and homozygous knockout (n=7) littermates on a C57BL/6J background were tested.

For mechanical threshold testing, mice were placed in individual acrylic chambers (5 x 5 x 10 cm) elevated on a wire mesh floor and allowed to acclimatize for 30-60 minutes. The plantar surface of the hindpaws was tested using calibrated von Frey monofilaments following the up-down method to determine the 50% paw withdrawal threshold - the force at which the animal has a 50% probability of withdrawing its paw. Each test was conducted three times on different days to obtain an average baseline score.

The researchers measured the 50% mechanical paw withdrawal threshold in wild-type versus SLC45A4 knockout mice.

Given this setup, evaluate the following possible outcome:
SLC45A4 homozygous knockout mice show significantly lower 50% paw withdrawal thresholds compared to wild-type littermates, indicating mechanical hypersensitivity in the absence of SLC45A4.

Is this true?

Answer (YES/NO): NO